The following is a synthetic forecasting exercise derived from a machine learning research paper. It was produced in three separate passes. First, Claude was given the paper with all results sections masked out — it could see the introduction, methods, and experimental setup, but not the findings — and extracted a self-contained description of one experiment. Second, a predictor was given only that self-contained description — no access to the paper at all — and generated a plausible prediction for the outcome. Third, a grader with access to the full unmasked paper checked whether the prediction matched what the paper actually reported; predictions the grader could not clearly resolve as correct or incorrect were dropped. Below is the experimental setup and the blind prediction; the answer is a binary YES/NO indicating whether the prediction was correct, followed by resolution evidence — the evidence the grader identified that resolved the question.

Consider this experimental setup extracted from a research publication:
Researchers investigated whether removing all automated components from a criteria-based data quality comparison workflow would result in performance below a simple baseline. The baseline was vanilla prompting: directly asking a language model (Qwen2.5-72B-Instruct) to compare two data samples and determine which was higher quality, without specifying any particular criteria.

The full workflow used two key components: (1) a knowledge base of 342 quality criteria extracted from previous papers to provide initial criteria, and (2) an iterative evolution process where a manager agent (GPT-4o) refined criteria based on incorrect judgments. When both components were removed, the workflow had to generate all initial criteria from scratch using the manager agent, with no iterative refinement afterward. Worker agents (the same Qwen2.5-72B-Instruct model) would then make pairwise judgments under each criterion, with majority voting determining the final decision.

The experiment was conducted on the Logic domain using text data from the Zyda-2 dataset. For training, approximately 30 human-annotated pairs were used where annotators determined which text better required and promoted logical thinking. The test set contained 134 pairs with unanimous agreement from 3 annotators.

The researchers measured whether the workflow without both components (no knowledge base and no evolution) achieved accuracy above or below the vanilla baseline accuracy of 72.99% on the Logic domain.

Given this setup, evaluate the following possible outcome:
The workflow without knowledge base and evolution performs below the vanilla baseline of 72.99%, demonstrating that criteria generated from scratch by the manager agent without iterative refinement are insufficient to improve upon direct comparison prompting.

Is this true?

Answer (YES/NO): YES